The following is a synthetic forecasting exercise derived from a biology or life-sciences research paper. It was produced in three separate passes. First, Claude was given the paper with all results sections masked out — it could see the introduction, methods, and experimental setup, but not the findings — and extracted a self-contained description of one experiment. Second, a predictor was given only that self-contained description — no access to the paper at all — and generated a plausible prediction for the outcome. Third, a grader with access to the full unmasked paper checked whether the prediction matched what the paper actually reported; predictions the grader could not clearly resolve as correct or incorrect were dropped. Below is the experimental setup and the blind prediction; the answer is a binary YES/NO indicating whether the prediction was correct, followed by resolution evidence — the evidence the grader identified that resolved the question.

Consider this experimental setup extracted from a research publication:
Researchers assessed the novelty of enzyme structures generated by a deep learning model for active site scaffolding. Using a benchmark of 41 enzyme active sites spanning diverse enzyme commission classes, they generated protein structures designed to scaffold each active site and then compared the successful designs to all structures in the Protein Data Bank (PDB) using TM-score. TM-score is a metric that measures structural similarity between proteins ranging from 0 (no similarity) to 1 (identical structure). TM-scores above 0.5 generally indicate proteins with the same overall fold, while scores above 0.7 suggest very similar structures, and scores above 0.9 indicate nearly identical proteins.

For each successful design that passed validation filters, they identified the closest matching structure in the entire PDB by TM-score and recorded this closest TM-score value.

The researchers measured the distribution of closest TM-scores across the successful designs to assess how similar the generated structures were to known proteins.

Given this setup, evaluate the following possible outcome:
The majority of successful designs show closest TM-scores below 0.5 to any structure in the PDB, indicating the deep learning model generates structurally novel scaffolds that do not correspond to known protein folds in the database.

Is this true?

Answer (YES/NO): NO